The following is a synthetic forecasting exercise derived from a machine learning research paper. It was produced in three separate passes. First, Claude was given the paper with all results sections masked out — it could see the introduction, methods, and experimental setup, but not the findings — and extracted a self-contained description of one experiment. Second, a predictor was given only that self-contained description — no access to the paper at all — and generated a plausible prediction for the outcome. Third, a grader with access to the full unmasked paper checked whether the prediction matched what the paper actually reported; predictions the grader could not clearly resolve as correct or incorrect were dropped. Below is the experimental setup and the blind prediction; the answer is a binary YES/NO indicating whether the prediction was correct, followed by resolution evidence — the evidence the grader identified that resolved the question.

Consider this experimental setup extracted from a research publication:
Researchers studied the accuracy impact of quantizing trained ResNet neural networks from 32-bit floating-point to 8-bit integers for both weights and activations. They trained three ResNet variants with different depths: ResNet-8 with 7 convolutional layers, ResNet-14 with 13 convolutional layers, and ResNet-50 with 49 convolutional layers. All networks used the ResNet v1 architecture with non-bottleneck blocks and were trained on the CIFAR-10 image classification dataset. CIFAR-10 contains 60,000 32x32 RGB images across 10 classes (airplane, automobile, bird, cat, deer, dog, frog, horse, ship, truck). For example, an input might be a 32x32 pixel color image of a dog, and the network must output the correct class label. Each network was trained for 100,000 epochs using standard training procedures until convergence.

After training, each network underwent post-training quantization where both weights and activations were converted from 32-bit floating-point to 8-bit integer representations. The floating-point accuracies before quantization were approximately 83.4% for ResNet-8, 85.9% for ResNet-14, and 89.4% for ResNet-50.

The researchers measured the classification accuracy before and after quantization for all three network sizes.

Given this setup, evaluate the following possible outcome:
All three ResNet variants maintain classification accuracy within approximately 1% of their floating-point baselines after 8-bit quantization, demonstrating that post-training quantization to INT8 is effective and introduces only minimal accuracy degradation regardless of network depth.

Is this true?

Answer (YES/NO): YES